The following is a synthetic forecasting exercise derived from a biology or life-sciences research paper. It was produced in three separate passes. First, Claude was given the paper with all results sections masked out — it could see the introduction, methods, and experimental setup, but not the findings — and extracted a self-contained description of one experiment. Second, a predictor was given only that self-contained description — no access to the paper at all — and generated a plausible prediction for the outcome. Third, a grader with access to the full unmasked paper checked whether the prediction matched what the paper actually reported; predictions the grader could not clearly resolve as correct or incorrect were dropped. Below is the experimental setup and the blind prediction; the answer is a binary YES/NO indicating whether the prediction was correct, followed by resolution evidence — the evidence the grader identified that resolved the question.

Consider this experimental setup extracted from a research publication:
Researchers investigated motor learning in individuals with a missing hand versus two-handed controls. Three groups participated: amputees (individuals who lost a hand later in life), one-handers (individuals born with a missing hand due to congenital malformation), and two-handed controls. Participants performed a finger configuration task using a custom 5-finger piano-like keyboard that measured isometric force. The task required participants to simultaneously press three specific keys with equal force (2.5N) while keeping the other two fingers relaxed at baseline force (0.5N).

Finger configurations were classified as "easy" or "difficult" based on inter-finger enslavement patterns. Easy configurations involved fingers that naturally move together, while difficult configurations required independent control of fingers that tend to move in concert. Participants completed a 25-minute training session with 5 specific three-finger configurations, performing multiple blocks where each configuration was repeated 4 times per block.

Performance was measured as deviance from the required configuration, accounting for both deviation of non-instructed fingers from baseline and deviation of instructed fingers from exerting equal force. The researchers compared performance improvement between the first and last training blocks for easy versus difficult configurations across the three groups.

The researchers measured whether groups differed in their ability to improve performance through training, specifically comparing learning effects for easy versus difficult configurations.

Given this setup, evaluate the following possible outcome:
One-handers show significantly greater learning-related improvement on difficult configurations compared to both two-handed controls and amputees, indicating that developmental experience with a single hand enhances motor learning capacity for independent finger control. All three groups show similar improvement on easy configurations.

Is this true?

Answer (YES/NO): NO